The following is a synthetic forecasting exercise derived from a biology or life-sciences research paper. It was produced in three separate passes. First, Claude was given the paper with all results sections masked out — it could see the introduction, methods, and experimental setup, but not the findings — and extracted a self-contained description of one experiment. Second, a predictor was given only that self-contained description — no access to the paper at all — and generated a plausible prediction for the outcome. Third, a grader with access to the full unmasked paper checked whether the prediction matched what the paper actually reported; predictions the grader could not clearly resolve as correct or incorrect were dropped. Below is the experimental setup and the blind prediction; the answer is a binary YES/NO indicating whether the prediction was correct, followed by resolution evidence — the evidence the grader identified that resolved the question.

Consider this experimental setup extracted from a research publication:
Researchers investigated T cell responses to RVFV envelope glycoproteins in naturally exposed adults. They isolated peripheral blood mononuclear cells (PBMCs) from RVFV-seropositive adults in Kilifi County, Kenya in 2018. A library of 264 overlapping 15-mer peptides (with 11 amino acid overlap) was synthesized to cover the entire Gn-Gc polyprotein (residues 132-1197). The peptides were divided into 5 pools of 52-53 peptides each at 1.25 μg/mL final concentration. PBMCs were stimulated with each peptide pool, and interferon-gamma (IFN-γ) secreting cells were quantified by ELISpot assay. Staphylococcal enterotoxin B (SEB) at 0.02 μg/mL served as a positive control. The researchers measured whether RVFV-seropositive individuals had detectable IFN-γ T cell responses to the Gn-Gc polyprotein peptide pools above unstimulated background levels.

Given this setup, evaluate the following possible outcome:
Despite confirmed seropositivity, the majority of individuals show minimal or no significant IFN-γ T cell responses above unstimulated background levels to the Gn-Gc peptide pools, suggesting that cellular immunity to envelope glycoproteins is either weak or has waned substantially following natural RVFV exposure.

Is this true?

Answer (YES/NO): NO